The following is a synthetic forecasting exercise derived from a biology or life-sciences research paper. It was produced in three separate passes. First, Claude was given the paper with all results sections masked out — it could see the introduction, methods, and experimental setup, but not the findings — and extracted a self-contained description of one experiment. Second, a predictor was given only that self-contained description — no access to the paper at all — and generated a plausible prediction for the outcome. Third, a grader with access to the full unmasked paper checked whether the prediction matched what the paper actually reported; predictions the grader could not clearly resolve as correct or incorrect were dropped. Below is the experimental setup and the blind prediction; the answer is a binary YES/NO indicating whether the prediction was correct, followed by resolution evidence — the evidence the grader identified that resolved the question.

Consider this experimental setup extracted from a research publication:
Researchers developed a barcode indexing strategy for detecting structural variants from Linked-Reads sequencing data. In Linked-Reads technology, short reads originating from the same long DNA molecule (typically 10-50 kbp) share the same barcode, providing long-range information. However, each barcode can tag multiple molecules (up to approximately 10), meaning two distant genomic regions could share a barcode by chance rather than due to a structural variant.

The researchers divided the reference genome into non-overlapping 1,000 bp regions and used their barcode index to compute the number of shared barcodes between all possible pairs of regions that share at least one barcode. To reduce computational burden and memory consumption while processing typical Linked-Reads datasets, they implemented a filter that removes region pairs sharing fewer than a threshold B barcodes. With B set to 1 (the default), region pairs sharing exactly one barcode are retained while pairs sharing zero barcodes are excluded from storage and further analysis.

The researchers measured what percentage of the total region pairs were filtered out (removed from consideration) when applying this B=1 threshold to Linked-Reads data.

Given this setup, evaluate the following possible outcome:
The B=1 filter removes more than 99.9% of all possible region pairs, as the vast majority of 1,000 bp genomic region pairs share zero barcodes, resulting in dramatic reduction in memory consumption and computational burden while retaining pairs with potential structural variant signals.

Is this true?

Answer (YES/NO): NO